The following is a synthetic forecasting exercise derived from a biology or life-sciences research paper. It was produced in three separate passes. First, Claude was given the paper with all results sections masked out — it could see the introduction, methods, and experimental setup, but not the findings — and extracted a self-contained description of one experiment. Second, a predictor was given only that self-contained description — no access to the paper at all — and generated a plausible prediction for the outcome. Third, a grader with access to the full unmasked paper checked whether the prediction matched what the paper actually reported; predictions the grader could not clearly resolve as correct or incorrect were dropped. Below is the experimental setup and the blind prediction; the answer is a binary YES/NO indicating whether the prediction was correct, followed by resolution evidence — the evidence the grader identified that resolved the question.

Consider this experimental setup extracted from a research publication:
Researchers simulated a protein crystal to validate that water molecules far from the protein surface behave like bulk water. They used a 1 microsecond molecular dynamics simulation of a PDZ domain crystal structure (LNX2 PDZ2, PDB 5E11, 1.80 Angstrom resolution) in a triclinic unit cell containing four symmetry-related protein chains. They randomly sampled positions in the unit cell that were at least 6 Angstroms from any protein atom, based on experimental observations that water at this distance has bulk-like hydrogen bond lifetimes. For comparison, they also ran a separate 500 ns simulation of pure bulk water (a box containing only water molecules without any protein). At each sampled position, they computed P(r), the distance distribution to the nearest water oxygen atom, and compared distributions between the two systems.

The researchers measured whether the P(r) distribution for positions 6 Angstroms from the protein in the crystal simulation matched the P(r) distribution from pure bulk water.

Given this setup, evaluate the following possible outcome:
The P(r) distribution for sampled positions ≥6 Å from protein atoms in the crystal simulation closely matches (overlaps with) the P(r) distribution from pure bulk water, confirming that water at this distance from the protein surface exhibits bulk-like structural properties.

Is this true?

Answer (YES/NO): YES